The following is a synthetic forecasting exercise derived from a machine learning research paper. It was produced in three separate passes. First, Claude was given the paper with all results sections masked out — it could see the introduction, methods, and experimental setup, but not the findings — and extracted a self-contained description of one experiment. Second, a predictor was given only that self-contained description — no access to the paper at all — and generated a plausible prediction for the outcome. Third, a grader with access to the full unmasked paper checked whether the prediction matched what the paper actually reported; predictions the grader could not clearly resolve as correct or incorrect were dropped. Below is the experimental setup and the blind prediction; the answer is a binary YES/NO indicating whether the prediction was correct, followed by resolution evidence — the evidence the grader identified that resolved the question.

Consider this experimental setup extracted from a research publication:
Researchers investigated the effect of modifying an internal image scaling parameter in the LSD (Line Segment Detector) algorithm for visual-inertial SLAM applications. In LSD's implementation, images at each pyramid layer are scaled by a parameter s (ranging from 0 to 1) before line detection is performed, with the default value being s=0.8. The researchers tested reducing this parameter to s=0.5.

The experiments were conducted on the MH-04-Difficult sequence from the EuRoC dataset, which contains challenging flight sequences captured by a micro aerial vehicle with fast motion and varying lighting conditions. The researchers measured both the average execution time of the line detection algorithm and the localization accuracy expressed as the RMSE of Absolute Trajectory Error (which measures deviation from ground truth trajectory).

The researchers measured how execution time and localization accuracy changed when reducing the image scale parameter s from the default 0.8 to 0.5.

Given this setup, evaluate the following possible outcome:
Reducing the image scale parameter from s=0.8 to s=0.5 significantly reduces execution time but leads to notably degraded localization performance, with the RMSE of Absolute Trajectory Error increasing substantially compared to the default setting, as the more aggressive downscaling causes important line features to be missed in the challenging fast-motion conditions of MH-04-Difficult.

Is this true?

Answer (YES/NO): NO